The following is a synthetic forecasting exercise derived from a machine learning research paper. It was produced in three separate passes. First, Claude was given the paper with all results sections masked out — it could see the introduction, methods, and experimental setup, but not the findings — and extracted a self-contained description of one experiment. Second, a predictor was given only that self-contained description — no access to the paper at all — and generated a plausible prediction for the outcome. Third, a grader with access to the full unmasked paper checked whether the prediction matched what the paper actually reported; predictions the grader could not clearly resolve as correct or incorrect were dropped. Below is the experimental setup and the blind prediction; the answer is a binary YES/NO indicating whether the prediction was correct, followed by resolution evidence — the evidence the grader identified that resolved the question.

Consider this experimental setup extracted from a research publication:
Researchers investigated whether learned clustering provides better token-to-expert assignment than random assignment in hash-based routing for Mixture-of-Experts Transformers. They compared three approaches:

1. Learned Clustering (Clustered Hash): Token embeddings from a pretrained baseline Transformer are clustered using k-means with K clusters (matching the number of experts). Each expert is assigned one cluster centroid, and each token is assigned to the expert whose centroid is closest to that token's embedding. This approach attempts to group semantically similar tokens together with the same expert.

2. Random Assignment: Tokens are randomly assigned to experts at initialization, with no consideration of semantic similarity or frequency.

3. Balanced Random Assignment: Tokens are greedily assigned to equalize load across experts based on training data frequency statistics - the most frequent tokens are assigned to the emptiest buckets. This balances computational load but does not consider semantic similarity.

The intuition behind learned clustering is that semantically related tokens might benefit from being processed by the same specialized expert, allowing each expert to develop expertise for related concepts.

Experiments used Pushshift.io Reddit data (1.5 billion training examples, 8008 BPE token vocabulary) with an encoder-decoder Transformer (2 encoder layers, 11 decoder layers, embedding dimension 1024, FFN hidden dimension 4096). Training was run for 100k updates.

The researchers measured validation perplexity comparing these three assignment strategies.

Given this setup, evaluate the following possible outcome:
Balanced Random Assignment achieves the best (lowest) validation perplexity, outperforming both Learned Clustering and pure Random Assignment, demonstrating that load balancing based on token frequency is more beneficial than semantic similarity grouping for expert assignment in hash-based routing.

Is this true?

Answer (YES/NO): YES